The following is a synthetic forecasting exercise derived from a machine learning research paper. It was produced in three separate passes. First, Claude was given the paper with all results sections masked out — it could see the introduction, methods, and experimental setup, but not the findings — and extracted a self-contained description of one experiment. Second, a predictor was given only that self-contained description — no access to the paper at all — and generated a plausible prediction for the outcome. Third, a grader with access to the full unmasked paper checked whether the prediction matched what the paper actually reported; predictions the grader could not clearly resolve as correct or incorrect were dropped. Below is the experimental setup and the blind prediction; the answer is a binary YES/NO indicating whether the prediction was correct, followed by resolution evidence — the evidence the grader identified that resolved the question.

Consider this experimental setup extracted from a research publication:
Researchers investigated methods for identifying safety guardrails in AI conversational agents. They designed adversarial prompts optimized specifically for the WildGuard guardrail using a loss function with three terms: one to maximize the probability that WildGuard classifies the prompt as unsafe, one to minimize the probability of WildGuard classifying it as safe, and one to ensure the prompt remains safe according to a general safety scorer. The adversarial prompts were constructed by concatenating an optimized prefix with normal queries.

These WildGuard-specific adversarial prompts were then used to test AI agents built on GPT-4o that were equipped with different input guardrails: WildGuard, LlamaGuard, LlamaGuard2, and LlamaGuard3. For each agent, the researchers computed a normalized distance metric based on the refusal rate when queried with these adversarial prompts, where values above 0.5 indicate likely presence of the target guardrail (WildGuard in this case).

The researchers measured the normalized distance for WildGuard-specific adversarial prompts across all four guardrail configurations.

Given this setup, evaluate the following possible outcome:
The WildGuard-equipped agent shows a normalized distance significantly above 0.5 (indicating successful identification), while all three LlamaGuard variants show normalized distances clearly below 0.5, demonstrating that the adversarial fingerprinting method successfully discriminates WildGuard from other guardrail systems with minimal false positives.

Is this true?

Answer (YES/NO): YES